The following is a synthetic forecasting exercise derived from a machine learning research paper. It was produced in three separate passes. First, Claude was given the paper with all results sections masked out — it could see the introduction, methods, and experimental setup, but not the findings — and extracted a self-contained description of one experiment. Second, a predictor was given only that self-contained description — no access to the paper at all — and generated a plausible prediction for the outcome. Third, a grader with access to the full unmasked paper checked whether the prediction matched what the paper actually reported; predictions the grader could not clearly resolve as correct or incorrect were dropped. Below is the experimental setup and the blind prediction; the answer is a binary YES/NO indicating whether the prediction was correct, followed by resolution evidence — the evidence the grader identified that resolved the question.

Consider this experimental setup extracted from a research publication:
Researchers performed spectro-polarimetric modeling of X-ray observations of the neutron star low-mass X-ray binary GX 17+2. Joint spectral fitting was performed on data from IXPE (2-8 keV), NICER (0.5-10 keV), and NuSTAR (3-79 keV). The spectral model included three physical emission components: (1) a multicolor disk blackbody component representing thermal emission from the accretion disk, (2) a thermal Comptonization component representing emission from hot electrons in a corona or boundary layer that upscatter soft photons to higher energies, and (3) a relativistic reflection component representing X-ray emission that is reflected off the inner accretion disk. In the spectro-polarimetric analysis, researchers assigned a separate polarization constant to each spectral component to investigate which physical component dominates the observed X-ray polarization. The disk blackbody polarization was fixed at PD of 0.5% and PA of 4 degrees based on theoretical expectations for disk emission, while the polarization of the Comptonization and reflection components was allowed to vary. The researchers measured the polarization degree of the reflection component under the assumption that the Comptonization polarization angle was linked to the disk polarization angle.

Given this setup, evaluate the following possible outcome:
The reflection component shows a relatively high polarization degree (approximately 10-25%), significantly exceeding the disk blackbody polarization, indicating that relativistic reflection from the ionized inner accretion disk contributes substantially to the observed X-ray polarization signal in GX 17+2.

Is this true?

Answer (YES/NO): YES